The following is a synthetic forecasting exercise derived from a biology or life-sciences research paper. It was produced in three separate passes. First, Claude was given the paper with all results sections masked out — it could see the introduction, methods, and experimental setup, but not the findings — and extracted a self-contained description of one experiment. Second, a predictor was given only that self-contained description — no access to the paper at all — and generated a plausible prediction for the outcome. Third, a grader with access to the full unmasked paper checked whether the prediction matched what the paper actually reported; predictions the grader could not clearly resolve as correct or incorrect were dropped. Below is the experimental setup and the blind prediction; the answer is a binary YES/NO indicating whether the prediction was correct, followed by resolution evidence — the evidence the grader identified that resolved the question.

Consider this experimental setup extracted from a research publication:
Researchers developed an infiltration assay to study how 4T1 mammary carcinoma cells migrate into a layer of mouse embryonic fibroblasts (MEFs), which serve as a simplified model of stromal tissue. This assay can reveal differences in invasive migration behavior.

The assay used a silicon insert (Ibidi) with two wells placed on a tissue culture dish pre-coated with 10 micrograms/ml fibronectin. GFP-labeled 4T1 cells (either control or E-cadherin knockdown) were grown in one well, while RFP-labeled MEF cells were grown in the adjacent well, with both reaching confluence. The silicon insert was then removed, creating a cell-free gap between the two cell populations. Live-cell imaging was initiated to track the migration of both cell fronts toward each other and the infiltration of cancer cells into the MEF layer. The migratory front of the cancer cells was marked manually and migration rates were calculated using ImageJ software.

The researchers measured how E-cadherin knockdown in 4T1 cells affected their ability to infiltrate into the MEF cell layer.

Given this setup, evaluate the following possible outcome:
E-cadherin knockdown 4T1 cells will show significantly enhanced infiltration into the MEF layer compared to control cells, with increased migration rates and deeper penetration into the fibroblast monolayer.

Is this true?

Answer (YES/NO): NO